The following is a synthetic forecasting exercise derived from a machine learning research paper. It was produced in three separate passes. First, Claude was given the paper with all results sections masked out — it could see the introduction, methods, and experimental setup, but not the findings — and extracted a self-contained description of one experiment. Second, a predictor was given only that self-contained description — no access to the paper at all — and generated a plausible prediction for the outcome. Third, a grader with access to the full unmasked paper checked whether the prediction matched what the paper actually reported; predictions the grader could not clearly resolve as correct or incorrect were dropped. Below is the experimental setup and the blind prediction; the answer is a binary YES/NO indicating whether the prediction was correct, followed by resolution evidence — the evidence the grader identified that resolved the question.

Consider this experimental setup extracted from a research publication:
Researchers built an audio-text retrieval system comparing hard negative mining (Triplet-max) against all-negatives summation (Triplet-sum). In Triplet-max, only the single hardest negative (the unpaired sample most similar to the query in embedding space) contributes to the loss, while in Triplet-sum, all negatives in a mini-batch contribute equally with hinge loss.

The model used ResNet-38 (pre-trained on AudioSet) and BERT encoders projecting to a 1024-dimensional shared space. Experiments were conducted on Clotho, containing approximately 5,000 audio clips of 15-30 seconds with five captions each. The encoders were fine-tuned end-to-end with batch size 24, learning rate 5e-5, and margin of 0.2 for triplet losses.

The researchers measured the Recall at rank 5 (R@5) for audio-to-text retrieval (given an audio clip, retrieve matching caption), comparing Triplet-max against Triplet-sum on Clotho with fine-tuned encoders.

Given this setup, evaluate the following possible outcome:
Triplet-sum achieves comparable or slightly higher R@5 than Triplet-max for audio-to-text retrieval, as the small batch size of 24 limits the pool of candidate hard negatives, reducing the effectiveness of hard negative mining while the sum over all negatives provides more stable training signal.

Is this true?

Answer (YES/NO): YES